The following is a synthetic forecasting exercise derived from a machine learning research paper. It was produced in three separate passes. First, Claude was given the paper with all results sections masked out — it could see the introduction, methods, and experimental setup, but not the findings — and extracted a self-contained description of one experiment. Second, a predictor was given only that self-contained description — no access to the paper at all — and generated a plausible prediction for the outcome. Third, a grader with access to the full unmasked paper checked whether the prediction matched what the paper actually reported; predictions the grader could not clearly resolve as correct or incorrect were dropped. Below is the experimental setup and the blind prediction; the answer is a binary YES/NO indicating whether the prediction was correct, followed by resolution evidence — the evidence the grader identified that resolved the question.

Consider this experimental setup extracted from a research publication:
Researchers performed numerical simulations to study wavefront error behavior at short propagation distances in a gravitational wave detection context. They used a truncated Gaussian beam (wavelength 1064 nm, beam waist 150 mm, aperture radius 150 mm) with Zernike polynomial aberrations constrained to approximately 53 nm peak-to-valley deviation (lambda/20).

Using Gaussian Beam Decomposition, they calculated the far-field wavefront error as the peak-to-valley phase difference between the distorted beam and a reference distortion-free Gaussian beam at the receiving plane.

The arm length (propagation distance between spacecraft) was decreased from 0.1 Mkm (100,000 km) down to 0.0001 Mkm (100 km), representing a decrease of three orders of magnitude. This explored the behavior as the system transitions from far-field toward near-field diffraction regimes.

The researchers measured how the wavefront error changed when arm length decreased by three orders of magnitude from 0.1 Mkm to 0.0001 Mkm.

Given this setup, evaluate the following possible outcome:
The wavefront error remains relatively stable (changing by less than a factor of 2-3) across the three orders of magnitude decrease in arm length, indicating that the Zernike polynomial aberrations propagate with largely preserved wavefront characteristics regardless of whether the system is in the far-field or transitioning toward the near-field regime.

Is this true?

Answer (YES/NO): NO